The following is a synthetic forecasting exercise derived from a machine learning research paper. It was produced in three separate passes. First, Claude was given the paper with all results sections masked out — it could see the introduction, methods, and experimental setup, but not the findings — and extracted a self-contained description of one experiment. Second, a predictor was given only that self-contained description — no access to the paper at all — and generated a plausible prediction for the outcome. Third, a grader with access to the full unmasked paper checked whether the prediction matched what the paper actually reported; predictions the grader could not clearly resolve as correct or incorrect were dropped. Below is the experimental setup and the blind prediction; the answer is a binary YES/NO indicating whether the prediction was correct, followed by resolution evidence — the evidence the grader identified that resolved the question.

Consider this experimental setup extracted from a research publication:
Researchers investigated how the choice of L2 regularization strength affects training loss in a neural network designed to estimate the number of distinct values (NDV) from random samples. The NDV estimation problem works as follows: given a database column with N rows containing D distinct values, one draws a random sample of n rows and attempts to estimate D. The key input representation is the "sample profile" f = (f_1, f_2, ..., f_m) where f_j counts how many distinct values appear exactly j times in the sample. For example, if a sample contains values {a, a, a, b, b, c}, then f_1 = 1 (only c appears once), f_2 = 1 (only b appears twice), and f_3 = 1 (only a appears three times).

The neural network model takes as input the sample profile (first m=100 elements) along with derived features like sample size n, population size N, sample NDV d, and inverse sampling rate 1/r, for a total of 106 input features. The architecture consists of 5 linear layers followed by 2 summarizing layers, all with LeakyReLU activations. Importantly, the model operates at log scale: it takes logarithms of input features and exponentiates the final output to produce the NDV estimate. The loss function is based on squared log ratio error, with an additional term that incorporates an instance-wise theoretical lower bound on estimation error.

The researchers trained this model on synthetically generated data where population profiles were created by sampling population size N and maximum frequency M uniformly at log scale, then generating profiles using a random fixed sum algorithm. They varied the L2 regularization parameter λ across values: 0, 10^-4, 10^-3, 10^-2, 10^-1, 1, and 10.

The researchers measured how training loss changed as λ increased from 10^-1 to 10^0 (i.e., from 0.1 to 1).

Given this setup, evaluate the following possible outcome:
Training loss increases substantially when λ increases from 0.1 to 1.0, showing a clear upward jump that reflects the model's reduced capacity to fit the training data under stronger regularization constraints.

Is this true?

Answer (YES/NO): YES